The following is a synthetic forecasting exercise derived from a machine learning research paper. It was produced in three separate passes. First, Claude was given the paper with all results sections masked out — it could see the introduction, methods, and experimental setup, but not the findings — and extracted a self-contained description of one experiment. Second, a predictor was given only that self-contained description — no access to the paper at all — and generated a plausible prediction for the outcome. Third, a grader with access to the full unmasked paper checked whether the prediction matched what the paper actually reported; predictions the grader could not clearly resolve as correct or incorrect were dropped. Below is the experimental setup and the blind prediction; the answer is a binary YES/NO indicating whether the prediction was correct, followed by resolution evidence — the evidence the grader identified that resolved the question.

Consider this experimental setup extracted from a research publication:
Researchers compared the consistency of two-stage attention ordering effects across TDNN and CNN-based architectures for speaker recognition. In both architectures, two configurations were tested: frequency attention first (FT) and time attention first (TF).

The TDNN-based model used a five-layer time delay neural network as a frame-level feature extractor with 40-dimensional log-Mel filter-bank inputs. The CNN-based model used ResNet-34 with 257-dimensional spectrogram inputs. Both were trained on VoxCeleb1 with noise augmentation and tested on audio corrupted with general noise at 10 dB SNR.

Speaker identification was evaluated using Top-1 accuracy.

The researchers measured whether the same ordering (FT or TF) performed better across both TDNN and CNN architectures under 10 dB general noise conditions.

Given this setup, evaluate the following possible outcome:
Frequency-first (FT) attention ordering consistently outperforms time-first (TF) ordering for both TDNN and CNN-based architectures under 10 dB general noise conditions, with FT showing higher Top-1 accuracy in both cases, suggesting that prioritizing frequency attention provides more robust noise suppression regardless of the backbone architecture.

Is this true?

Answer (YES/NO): YES